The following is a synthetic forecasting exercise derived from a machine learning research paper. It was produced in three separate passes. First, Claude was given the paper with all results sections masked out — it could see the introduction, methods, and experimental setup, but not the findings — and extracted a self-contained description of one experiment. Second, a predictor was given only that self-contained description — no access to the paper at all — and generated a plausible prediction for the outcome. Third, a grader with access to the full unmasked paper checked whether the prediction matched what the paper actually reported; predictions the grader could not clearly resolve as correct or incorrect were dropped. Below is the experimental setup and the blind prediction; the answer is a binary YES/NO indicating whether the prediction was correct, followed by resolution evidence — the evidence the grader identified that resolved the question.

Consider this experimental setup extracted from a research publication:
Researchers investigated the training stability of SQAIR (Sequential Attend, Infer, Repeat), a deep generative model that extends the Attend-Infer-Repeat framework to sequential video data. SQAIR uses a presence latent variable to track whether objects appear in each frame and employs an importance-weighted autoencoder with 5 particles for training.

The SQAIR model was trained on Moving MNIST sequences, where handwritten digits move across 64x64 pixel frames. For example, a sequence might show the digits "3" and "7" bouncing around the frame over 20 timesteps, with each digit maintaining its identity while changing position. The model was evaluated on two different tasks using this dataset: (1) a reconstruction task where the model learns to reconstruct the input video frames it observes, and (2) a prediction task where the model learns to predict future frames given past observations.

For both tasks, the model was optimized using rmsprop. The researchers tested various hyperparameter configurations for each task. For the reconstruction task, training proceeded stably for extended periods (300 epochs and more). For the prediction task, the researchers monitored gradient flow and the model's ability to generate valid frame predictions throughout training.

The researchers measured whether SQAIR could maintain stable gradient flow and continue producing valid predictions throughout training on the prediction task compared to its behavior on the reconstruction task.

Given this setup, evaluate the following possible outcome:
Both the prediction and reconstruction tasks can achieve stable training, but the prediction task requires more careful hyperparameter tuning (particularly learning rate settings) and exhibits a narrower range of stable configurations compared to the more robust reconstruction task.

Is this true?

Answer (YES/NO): NO